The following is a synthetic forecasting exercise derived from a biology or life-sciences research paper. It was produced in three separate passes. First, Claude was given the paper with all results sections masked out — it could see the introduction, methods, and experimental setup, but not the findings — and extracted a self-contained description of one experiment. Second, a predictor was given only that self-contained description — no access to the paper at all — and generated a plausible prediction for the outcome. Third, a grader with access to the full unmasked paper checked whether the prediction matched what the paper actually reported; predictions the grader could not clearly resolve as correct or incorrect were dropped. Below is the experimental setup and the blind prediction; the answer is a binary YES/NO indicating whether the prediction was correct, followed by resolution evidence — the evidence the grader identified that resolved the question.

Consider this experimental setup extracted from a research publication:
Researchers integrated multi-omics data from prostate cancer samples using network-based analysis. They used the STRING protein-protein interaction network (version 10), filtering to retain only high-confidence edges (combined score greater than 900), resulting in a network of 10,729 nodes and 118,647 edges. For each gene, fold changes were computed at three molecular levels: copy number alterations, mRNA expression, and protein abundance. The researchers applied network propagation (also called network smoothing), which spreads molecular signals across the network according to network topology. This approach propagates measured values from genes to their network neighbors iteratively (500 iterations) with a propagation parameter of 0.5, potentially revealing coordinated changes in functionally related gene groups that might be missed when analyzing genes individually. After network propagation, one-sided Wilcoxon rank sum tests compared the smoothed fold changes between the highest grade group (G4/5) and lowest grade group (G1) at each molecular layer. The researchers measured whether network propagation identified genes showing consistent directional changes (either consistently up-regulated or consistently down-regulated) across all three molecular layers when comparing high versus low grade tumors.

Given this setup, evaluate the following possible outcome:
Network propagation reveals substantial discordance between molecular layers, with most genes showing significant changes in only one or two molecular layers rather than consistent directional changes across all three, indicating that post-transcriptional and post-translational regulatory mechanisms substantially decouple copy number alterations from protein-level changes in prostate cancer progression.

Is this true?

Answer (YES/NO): NO